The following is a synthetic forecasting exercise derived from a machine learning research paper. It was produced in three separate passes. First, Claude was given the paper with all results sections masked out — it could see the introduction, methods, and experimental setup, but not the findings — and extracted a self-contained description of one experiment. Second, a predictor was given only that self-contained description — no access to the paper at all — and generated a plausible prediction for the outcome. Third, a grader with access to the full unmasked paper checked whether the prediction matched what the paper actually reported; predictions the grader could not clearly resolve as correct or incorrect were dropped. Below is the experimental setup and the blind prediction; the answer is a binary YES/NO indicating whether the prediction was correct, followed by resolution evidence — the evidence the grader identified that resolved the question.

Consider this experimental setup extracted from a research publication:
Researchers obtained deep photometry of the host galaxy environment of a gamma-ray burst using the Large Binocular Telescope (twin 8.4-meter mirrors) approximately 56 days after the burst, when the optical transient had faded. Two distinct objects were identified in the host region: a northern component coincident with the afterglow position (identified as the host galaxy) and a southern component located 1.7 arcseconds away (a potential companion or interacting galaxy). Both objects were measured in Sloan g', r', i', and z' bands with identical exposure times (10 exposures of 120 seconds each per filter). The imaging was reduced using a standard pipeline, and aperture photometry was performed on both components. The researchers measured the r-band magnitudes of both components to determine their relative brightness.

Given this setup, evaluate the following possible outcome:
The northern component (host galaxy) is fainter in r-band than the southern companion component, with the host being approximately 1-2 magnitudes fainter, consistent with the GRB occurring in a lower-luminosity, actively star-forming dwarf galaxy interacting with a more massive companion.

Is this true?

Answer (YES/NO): NO